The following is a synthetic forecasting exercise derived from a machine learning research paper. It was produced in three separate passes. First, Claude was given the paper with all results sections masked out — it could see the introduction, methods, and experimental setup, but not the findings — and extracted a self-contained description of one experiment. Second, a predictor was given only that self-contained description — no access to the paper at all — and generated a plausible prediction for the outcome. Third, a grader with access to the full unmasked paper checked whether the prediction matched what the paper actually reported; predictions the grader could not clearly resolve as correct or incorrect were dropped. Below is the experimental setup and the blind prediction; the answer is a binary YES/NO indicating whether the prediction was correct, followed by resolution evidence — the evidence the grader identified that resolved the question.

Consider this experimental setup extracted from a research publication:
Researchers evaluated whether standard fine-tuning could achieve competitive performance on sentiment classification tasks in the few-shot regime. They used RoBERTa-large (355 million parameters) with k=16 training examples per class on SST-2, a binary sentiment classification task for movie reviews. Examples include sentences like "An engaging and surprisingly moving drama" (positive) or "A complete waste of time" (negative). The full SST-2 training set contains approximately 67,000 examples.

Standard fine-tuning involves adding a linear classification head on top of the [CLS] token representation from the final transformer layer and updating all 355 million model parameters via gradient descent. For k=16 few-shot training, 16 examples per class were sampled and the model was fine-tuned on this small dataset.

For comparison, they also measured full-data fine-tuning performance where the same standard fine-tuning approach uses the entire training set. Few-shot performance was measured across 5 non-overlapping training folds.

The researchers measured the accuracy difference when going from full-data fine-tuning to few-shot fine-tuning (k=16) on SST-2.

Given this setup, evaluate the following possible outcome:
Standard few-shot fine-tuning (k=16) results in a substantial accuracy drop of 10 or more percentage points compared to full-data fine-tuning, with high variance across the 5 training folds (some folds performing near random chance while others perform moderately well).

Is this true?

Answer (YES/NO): NO